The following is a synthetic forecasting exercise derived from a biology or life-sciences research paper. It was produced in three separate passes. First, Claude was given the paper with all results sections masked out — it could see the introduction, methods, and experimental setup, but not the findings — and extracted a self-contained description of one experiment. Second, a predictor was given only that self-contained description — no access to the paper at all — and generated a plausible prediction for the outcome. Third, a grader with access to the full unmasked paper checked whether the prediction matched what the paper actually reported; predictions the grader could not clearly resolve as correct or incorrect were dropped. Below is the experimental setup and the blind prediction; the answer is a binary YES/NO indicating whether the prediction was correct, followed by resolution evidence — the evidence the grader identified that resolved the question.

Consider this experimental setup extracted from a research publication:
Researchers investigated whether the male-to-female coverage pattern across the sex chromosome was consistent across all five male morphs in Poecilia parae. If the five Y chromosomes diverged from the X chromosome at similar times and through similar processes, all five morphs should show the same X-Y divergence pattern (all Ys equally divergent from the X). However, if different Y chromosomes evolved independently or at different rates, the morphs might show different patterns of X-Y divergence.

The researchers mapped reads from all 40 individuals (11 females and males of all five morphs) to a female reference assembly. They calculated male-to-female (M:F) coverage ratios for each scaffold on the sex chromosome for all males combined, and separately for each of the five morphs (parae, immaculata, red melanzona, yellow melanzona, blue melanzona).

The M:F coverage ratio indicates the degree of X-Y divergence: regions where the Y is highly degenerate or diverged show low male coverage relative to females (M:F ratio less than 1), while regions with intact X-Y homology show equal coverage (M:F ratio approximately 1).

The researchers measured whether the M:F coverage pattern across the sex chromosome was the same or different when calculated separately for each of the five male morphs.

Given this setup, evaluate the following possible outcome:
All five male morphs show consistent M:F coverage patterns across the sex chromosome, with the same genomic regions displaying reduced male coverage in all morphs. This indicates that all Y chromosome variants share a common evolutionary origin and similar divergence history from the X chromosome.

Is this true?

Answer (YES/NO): YES